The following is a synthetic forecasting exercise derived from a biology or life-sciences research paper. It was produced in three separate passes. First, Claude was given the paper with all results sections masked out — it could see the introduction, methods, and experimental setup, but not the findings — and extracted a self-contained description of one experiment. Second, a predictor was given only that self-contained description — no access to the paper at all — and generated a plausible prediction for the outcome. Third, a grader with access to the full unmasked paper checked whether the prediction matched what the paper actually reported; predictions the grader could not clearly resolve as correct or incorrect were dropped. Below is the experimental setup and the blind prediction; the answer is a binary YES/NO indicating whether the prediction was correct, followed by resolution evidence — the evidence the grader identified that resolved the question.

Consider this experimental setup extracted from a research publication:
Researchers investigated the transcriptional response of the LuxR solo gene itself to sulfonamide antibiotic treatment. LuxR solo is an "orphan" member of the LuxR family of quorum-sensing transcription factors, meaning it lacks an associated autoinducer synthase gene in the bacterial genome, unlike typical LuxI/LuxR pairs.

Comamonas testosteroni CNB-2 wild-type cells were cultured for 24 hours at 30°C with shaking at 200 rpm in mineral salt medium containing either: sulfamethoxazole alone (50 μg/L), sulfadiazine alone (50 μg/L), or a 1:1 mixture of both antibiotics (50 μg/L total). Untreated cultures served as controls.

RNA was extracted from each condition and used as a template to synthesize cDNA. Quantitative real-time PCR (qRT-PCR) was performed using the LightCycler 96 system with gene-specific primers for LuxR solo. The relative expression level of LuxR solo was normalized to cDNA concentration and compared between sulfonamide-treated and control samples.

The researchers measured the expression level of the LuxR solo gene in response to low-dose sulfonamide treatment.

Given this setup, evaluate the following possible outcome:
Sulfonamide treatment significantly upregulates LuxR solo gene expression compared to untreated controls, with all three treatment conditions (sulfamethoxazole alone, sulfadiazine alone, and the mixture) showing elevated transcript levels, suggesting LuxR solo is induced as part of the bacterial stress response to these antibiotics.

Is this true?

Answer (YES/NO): YES